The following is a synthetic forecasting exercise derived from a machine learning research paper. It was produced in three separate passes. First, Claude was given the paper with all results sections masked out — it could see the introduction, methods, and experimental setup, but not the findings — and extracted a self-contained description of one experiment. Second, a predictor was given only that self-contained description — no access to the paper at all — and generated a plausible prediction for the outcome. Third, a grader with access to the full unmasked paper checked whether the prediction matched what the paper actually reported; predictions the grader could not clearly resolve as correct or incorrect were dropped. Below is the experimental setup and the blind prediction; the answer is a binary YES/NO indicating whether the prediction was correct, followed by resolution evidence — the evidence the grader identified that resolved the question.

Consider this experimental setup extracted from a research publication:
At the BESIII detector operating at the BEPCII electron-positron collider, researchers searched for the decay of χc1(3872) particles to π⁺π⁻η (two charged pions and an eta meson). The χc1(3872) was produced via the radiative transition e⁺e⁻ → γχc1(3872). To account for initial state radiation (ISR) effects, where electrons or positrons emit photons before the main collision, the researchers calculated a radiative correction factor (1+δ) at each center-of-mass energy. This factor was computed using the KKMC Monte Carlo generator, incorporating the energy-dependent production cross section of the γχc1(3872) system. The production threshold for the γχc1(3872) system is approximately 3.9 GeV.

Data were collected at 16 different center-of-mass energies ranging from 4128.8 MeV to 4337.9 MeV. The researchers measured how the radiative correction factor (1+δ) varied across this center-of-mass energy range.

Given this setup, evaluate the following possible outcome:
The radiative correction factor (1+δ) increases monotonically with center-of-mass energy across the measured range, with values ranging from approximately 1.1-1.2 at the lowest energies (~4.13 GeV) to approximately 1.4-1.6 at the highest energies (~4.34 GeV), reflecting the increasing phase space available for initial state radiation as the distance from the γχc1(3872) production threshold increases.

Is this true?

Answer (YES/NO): NO